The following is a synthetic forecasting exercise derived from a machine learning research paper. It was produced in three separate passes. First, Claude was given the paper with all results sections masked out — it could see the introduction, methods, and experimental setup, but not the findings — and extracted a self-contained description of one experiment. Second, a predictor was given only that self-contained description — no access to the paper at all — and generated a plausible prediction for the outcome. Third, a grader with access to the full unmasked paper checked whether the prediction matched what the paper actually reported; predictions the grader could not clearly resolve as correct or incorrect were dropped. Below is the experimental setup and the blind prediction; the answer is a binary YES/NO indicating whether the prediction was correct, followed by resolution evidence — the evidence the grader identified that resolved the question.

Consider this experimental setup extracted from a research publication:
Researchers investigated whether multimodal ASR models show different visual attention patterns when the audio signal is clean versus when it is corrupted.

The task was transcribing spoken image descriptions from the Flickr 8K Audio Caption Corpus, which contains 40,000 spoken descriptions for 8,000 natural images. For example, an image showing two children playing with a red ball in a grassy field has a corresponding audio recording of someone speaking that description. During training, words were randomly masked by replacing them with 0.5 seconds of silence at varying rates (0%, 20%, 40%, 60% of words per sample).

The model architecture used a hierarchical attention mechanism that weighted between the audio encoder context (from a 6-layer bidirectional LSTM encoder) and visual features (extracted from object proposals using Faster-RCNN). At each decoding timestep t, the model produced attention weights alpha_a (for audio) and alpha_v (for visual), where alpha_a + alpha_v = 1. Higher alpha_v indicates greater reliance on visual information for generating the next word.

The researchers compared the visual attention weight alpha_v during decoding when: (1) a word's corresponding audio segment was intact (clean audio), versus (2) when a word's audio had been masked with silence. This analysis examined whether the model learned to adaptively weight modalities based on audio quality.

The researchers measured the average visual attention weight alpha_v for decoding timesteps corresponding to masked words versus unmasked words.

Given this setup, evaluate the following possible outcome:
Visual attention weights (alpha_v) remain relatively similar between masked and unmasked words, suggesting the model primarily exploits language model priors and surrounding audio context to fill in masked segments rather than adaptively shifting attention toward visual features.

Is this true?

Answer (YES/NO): NO